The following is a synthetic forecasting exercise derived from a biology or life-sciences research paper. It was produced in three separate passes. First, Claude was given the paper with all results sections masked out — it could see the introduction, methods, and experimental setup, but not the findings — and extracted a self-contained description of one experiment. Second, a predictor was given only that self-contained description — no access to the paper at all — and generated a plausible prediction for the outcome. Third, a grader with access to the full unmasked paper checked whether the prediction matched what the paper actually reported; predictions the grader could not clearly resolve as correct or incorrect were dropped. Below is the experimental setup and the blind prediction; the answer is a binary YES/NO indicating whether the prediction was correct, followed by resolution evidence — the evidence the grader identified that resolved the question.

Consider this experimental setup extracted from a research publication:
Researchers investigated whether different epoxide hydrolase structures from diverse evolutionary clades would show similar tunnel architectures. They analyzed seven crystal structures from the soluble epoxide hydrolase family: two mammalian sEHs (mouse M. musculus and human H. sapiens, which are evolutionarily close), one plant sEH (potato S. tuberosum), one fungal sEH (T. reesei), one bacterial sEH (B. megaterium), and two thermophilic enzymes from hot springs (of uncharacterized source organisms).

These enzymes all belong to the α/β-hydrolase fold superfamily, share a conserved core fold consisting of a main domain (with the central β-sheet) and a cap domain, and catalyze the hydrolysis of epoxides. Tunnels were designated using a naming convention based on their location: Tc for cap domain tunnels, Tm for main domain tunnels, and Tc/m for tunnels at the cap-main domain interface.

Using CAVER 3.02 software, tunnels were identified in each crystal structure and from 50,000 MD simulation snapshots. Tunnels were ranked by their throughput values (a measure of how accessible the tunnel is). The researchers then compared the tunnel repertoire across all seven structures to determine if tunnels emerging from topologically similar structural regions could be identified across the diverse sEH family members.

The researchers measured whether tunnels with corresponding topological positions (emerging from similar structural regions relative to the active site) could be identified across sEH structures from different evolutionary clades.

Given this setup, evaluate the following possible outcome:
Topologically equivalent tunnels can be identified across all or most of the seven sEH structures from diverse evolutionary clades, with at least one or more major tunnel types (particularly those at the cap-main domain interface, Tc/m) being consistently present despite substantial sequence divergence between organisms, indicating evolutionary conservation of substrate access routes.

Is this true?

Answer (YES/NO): YES